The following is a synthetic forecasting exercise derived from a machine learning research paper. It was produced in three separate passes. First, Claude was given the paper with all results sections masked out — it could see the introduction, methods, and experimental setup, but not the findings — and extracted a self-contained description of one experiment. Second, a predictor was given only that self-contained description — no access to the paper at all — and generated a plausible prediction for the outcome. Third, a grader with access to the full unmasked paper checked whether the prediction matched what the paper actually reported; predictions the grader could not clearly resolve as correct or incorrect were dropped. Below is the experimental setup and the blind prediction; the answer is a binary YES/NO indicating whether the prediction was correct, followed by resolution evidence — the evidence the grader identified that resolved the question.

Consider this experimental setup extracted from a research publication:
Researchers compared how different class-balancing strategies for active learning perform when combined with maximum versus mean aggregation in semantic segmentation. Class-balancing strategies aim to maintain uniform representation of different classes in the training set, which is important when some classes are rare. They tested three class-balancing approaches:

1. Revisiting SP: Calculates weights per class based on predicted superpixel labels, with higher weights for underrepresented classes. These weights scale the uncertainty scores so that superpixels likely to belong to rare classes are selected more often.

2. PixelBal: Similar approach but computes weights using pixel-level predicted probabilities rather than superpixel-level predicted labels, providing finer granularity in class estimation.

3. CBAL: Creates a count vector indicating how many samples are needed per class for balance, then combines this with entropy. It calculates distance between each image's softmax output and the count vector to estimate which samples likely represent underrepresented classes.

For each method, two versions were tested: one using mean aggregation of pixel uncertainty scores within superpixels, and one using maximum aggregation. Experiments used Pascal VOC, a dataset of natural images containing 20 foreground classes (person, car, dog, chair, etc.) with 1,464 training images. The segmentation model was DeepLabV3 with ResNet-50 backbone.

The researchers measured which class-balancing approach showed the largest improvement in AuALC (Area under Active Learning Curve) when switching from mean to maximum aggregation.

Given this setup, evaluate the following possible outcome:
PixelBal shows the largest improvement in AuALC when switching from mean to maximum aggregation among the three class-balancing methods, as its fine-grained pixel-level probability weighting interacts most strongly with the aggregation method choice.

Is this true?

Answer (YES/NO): YES